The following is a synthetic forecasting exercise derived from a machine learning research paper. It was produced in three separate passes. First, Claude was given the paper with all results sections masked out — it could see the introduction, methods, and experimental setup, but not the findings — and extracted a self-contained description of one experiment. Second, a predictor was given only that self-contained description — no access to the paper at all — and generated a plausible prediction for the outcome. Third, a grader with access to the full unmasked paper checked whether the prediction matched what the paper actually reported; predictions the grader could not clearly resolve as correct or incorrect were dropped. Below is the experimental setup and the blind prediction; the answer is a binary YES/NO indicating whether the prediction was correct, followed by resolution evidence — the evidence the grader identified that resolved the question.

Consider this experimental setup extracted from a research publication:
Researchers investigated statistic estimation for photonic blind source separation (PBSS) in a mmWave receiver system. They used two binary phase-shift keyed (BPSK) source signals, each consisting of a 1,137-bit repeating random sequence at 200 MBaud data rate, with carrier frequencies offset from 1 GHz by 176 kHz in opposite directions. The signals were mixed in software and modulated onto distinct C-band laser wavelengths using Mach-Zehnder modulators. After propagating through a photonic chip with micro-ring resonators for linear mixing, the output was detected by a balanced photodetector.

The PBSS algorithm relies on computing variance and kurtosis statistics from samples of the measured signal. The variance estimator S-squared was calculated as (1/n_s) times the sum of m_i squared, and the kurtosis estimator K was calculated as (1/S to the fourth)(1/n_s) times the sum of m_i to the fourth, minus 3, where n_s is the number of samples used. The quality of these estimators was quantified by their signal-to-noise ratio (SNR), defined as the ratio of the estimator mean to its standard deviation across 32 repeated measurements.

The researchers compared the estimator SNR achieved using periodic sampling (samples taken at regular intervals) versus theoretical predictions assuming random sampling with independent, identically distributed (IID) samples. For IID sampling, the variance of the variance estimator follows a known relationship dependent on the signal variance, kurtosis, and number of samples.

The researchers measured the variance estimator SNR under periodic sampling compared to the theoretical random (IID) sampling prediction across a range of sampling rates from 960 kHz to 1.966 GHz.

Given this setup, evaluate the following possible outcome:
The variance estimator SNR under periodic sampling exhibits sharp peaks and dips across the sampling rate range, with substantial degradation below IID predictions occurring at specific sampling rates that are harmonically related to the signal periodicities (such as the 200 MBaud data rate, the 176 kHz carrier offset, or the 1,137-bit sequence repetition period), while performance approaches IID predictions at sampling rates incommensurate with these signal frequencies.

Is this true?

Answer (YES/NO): NO